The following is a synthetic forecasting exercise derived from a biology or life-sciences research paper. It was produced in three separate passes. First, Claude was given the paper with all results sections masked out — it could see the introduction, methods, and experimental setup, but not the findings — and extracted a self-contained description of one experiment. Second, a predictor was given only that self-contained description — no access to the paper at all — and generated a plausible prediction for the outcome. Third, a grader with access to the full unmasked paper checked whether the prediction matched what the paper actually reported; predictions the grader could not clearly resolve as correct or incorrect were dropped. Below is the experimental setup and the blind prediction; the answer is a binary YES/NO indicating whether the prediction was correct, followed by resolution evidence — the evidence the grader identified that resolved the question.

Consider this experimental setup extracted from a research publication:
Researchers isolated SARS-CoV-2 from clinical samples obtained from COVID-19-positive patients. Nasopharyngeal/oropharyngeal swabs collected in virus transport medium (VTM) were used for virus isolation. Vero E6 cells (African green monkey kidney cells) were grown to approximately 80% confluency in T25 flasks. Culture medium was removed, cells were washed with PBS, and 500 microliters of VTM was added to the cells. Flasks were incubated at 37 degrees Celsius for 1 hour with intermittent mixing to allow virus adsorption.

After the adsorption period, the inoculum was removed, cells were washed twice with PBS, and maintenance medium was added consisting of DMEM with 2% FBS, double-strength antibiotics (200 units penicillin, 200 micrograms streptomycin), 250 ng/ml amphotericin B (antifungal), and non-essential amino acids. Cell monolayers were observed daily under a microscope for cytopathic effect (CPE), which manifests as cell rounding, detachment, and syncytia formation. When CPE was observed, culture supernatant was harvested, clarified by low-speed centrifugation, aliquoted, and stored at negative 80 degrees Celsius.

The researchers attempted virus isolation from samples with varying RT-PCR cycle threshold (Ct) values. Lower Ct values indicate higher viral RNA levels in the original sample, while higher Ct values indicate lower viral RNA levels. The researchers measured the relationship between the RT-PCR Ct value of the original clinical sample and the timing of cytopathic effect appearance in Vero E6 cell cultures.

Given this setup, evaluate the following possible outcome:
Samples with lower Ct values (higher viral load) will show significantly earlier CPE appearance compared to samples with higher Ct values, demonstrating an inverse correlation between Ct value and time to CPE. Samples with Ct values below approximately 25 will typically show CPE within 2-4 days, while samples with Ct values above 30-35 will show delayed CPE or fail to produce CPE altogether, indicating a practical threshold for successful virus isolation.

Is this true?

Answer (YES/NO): NO